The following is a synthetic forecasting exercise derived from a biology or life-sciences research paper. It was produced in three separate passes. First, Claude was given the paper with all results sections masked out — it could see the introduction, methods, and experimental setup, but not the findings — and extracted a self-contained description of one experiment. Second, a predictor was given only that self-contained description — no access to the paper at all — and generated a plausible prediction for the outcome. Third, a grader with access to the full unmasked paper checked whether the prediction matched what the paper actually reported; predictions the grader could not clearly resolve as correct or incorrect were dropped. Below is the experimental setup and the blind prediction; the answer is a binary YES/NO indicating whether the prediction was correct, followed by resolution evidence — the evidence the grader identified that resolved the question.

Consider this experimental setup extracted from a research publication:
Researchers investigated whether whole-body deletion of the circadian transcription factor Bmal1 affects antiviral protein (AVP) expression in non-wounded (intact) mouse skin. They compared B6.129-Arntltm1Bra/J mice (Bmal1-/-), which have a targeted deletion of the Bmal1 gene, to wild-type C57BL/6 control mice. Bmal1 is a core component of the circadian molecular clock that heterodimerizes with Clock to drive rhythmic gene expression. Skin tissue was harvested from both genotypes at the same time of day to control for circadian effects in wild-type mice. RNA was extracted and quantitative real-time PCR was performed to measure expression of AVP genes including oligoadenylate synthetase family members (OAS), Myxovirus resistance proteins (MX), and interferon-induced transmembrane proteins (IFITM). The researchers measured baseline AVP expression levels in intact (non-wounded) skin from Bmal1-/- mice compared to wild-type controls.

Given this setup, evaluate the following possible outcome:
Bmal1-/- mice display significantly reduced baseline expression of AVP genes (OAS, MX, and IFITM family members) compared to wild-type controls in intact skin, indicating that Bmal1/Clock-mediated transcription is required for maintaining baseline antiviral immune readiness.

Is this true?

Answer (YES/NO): YES